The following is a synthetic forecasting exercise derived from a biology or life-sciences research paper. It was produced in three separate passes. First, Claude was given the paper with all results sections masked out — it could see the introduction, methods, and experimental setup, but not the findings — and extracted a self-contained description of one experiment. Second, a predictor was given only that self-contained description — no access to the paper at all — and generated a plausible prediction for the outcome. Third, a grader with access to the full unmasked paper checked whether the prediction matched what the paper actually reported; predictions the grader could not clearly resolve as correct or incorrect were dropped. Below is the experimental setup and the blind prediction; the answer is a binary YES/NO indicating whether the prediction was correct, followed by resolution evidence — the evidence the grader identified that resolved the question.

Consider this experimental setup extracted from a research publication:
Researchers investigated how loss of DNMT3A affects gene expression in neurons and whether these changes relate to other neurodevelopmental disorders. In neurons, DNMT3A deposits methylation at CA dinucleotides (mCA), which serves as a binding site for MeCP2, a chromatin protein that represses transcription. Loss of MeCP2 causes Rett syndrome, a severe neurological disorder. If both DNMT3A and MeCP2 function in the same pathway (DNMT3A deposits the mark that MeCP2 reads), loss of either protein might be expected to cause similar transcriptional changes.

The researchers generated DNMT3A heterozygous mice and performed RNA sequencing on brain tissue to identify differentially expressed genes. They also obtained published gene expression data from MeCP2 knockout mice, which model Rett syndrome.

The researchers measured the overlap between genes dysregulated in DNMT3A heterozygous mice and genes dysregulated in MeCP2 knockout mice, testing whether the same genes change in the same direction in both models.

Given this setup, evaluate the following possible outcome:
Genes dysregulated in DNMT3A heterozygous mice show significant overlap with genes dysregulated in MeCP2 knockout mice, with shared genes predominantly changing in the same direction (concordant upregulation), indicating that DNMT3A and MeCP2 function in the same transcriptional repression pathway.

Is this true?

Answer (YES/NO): YES